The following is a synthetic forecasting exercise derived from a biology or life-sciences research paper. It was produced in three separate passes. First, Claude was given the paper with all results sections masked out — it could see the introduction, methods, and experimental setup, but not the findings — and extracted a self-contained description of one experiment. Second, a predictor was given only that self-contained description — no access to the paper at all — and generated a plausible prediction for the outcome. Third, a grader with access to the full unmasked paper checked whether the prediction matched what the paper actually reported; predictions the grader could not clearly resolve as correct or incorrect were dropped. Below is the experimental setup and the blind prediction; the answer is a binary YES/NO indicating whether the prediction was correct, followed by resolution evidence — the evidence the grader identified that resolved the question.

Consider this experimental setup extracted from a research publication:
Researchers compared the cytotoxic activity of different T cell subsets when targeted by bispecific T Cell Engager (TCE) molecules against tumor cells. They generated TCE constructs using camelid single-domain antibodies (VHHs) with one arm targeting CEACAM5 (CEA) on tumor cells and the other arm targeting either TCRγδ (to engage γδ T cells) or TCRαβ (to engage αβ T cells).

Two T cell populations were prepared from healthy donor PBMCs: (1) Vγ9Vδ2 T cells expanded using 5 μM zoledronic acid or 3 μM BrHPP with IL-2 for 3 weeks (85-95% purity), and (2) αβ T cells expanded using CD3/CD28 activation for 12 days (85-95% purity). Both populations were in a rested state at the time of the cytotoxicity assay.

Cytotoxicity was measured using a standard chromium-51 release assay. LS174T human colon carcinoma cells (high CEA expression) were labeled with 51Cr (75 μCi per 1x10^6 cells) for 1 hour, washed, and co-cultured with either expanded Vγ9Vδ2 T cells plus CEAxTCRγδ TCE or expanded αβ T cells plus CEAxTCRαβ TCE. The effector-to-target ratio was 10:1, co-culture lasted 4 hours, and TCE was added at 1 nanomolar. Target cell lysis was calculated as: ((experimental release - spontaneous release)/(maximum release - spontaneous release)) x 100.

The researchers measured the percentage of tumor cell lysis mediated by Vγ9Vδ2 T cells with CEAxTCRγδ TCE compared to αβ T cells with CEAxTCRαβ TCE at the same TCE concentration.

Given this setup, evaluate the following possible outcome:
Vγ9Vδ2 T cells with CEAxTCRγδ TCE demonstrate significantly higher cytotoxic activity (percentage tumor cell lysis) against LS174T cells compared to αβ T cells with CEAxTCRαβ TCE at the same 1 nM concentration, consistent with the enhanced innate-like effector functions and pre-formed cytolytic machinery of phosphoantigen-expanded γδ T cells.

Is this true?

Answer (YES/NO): YES